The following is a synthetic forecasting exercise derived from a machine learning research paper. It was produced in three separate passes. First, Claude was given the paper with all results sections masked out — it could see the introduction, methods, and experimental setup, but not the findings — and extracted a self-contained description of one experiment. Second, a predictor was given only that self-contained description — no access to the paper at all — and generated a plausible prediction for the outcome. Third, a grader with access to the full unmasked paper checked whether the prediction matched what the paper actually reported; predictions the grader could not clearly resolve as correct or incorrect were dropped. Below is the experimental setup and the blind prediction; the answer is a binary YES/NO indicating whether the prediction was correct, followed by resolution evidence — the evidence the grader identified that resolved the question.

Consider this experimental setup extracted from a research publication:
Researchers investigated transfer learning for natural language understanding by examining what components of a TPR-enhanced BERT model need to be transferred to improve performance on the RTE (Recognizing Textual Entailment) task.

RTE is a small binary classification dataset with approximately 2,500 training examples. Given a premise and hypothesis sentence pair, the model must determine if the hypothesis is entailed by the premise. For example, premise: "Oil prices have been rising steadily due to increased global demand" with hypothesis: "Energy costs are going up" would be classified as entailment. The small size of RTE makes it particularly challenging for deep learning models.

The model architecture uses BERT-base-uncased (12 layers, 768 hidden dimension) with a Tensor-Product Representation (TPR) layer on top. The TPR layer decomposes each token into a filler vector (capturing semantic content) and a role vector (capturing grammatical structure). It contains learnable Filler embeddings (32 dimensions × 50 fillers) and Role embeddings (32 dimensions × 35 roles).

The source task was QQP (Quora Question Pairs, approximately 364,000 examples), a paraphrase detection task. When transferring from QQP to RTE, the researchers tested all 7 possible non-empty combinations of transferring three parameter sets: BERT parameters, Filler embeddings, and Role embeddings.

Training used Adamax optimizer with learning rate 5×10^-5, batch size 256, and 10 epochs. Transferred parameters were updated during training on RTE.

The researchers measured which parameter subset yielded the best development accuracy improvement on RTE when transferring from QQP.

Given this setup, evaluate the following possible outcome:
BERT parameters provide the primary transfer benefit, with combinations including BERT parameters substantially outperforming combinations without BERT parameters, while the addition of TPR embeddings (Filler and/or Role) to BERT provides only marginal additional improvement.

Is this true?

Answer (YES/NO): NO